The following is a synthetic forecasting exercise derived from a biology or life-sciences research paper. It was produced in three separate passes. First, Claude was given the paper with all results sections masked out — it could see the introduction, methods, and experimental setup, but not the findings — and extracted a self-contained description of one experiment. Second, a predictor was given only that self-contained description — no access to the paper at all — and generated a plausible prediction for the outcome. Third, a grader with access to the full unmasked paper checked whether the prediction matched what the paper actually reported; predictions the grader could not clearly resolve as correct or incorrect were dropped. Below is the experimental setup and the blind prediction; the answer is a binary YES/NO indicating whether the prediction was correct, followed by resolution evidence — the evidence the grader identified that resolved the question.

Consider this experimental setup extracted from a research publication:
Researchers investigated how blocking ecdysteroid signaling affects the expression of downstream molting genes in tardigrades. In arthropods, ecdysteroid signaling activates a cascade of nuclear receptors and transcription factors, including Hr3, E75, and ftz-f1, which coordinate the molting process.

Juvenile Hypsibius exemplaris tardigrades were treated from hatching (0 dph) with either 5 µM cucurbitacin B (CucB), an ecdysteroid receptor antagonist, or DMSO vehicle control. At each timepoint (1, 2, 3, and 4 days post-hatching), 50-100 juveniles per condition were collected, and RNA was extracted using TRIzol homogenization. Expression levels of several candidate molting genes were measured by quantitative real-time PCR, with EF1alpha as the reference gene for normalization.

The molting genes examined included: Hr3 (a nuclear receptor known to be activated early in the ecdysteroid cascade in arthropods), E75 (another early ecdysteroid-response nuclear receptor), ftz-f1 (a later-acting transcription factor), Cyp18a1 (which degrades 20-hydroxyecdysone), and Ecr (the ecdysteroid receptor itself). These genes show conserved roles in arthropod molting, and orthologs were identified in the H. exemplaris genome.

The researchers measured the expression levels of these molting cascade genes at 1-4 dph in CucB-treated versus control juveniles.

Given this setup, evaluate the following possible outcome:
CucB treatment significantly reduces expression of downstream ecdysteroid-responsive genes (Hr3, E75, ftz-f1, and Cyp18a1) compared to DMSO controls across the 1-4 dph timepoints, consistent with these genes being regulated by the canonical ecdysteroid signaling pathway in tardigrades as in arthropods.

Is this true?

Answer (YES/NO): NO